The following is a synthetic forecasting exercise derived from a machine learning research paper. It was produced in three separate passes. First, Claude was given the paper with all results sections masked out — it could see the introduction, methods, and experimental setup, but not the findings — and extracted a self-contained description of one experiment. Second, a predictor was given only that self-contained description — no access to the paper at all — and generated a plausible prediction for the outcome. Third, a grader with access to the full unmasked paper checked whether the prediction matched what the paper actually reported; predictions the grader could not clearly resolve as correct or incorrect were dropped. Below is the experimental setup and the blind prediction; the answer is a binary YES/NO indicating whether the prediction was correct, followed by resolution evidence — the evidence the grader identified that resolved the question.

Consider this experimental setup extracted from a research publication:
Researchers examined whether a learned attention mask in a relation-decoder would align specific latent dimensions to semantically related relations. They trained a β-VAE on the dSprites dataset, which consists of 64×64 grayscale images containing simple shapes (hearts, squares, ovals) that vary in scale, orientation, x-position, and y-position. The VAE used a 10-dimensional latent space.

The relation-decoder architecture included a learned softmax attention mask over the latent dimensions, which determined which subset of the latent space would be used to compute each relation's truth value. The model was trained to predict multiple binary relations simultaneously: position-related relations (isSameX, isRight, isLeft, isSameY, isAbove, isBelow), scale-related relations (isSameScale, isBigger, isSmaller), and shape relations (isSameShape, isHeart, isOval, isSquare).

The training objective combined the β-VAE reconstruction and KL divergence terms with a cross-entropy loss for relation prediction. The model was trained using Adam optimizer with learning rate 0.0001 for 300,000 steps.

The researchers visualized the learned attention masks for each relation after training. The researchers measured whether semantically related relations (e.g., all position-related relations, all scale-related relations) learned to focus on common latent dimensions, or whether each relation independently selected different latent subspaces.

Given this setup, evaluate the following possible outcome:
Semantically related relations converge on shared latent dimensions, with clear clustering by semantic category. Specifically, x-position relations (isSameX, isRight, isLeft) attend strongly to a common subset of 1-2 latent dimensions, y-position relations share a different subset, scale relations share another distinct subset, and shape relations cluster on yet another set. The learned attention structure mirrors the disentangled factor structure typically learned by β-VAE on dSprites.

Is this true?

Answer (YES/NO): YES